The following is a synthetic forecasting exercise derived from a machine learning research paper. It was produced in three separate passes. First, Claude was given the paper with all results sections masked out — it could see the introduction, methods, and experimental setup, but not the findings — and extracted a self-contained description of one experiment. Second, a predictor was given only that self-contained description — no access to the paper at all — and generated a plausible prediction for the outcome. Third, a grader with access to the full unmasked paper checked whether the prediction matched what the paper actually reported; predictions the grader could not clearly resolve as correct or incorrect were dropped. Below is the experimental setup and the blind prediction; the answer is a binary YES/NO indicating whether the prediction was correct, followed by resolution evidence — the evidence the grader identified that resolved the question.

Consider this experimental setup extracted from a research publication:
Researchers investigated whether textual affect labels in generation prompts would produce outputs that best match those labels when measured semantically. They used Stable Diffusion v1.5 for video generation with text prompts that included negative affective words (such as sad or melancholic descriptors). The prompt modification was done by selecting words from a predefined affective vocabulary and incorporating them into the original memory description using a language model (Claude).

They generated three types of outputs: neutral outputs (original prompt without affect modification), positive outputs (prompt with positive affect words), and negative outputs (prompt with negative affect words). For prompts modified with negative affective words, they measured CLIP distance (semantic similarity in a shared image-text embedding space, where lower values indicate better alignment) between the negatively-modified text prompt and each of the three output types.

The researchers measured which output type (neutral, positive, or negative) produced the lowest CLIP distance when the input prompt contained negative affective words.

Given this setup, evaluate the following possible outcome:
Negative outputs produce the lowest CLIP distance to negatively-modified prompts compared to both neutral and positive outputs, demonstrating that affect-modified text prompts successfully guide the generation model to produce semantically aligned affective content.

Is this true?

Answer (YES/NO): YES